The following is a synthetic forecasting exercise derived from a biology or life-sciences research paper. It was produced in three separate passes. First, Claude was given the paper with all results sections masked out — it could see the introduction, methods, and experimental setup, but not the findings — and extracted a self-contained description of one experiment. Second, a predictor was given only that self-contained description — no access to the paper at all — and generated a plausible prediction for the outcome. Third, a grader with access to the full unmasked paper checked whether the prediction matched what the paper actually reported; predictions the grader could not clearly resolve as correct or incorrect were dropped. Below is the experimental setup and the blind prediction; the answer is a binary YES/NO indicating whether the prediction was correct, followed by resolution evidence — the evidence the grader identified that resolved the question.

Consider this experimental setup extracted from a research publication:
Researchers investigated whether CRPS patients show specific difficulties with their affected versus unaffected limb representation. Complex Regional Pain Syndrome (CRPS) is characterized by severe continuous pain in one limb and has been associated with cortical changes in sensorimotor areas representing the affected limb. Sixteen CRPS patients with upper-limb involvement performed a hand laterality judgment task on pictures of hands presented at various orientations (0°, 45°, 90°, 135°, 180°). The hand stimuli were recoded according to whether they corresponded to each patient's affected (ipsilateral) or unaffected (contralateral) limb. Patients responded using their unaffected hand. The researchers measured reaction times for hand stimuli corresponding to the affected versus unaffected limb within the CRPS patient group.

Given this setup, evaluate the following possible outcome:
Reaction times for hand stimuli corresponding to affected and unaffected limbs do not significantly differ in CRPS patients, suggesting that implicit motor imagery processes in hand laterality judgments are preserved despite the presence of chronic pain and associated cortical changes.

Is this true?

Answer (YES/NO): NO